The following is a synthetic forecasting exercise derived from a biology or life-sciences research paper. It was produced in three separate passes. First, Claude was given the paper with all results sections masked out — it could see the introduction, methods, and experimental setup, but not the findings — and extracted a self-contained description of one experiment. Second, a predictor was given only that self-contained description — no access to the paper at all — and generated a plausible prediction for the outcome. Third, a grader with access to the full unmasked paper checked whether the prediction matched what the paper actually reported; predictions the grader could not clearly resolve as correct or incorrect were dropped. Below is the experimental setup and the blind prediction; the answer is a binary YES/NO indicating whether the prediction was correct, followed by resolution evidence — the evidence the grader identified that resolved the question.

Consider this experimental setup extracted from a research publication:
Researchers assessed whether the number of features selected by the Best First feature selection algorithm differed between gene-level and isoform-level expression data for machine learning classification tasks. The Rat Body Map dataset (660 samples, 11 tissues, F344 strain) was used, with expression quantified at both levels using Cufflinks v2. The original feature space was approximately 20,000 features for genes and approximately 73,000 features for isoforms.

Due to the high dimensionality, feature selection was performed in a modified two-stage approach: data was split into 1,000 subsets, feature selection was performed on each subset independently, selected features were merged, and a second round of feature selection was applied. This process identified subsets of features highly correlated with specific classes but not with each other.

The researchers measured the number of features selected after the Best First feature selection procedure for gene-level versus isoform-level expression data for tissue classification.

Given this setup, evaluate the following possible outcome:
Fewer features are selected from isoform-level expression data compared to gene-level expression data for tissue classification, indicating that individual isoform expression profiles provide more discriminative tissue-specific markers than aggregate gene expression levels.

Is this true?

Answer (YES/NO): NO